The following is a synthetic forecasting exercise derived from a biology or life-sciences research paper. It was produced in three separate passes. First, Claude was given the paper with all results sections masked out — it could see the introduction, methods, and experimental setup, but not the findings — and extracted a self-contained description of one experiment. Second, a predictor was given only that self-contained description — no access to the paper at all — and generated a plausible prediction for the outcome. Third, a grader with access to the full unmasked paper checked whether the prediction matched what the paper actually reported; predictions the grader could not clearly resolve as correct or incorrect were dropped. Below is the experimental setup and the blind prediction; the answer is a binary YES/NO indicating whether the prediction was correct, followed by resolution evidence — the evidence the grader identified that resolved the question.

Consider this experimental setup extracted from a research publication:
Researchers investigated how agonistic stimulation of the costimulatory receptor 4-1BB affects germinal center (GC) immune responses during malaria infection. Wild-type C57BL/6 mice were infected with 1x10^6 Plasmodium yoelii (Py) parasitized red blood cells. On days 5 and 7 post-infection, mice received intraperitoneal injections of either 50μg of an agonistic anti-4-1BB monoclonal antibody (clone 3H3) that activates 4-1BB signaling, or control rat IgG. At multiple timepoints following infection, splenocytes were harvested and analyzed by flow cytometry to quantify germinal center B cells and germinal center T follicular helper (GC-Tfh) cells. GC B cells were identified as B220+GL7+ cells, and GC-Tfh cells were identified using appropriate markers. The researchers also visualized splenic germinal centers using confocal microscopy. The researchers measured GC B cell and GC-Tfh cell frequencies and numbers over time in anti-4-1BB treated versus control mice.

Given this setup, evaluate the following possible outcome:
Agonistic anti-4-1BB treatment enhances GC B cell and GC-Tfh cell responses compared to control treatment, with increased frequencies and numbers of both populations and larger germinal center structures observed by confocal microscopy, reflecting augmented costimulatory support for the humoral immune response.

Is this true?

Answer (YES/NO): NO